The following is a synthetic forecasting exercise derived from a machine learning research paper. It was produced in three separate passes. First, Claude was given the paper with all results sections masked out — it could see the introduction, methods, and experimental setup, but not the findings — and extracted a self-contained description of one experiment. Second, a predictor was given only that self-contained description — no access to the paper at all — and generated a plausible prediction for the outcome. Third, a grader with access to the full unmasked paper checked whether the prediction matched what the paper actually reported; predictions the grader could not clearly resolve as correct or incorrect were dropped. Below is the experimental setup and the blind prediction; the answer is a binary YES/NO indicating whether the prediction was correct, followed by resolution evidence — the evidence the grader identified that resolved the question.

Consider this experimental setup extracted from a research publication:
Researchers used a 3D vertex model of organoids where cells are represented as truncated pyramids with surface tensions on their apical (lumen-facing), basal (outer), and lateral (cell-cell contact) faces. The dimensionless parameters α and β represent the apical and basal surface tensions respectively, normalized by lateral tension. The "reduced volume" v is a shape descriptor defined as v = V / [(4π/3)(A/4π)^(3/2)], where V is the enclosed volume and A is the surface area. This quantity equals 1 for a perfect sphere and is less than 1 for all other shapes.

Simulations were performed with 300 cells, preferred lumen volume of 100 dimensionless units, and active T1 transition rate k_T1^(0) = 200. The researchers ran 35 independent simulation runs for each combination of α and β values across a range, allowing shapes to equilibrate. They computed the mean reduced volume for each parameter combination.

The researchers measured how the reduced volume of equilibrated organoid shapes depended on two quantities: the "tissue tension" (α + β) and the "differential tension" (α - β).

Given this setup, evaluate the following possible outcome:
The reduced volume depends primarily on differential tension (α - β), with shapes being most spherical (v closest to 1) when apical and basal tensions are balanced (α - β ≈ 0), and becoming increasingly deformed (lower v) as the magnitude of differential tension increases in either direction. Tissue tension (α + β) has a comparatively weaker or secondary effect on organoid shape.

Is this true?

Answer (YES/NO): NO